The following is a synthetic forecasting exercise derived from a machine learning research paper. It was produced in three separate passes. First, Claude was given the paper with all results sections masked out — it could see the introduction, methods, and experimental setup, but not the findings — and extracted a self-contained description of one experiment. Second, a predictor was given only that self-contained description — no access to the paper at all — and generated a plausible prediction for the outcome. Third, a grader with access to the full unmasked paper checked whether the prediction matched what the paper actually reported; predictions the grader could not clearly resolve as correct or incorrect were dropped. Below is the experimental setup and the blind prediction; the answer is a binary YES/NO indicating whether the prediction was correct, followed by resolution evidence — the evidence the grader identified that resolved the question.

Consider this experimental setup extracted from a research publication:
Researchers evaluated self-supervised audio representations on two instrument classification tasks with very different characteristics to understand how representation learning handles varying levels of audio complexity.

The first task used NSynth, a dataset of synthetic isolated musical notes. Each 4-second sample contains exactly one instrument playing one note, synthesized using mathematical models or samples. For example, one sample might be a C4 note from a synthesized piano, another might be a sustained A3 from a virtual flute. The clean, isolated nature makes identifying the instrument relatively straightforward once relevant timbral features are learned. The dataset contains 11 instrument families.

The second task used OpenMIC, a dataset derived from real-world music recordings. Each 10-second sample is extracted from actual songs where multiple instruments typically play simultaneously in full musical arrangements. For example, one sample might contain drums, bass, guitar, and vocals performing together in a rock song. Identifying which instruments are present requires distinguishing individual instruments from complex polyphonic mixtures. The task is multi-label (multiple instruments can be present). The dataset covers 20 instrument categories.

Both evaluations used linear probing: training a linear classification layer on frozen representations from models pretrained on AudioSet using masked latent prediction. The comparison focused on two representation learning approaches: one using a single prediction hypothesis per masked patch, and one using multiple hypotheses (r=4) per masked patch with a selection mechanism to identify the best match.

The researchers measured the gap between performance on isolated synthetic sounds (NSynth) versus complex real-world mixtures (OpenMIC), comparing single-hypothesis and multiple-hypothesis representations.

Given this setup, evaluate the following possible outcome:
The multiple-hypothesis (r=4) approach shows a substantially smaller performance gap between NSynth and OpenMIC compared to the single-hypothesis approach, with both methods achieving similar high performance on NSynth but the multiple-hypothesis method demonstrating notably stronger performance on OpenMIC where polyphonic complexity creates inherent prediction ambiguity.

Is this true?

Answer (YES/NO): NO